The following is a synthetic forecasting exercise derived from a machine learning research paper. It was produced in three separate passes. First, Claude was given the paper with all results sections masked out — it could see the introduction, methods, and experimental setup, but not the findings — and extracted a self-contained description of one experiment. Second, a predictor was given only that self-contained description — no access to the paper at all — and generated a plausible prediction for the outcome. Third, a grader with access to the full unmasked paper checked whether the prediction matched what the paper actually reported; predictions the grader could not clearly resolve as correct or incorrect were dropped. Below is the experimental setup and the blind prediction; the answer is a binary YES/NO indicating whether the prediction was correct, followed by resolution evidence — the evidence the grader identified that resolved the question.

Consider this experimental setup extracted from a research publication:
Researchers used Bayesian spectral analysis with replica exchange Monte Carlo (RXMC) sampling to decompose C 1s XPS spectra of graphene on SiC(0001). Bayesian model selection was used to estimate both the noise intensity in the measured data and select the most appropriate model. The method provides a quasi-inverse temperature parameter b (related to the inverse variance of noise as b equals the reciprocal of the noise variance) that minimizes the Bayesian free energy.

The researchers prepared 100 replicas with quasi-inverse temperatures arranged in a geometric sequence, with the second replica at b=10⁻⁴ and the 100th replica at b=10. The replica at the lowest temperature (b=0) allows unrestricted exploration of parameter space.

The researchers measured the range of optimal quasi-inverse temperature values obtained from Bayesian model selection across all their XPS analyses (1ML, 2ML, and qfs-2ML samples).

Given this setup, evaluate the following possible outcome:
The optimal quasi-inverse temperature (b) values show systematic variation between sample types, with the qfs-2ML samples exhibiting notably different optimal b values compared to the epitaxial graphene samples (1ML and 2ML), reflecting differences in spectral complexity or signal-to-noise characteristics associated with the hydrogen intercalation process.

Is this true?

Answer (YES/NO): NO